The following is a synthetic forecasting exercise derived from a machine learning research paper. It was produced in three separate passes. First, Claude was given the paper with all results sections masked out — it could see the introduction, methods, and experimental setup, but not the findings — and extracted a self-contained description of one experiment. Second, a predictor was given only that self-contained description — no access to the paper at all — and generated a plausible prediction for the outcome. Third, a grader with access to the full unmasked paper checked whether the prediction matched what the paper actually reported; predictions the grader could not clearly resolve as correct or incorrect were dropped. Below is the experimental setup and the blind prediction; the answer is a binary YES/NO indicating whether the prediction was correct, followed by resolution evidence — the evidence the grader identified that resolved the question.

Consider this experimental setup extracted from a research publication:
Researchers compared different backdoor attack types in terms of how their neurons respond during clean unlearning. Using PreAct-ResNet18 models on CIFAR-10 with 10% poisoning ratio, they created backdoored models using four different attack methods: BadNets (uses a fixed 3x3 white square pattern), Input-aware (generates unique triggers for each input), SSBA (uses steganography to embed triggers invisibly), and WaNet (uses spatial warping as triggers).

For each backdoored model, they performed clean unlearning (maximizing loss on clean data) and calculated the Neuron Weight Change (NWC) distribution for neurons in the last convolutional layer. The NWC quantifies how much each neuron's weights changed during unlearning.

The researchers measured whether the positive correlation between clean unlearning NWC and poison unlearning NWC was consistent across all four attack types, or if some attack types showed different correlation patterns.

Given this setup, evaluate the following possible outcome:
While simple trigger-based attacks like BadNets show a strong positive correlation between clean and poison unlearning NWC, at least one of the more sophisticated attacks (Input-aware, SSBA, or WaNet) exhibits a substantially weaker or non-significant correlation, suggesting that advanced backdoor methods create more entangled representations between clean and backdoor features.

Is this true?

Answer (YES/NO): NO